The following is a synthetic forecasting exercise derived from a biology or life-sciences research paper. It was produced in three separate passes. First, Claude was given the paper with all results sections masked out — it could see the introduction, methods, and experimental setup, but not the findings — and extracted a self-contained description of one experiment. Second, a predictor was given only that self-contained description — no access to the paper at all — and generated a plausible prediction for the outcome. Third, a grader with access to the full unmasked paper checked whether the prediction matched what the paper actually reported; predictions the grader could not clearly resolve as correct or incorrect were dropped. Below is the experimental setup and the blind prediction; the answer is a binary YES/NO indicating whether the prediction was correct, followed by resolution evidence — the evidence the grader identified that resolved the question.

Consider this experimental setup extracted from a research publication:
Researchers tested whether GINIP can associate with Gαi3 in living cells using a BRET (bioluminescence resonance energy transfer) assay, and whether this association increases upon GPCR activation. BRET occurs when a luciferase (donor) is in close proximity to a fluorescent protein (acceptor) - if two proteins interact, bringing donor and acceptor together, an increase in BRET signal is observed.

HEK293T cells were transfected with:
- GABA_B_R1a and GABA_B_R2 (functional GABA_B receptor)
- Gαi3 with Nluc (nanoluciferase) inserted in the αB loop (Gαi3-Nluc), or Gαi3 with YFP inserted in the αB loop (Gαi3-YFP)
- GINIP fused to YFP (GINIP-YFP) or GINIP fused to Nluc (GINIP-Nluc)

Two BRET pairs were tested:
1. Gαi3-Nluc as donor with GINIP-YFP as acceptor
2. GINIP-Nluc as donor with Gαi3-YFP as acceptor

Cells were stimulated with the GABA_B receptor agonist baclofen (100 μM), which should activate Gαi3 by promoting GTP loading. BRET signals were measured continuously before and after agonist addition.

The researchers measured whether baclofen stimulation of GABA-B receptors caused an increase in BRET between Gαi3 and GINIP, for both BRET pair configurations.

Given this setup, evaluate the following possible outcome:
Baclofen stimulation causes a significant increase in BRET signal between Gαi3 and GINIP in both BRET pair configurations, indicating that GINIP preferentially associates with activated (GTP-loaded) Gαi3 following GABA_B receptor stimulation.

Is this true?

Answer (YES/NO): YES